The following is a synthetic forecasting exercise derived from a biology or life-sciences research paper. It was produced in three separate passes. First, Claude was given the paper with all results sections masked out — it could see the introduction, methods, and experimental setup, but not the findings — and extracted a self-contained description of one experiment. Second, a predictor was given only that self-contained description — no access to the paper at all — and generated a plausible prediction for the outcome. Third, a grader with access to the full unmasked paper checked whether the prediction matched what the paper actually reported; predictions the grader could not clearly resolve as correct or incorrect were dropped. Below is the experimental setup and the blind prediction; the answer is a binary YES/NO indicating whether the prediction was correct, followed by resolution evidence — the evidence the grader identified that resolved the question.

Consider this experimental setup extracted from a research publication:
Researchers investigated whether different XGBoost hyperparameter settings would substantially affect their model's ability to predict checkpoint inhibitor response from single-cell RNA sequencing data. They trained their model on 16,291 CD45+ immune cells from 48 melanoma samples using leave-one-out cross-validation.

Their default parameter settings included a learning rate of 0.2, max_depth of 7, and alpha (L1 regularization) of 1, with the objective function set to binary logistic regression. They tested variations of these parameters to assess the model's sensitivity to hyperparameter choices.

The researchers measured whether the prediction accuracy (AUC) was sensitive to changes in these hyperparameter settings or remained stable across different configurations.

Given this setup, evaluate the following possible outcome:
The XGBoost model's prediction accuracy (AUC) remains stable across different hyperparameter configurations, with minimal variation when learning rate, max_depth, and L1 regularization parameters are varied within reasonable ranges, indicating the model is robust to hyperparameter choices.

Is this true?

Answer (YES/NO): YES